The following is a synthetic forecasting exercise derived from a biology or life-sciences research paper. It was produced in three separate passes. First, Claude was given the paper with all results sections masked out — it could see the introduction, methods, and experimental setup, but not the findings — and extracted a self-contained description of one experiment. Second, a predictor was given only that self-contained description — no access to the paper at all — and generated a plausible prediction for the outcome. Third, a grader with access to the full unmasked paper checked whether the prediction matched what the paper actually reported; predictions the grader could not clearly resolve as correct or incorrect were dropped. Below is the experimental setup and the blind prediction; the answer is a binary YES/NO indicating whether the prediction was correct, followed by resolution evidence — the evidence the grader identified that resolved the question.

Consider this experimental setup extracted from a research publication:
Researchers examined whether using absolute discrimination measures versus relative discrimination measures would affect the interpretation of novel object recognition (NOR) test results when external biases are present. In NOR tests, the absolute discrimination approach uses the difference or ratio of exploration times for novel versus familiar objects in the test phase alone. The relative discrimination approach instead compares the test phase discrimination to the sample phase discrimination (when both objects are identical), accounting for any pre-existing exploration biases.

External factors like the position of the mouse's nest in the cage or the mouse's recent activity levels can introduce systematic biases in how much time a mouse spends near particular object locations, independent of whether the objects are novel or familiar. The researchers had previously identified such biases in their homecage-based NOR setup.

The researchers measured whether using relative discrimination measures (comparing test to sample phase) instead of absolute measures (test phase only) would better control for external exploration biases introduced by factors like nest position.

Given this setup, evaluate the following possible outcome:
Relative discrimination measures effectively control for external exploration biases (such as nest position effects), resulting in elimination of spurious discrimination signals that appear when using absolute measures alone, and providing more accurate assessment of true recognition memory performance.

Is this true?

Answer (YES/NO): YES